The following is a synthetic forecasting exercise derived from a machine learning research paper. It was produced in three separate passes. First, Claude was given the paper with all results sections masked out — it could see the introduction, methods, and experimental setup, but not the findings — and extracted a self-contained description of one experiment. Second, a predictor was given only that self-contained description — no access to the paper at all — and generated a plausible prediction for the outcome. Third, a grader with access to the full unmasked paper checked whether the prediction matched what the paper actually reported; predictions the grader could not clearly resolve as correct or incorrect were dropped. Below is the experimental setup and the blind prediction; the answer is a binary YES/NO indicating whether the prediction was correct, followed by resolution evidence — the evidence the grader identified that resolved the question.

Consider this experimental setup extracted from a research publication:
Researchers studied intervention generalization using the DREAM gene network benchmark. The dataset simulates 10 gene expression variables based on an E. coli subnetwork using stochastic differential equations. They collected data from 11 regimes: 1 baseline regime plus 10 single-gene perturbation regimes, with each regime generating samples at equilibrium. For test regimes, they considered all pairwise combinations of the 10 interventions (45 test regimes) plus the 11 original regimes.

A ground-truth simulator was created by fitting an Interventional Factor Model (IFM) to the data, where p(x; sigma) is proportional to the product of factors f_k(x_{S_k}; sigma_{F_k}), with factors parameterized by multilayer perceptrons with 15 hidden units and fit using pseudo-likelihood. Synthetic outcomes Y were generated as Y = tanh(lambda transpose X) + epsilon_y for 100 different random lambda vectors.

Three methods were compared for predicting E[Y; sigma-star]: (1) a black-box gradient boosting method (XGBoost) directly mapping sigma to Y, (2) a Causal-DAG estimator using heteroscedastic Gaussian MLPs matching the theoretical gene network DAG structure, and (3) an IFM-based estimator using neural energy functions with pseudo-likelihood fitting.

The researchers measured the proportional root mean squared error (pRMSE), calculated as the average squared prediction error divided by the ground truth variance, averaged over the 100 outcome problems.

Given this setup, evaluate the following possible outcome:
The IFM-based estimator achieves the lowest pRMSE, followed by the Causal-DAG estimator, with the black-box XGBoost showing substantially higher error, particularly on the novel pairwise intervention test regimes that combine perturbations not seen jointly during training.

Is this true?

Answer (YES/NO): NO